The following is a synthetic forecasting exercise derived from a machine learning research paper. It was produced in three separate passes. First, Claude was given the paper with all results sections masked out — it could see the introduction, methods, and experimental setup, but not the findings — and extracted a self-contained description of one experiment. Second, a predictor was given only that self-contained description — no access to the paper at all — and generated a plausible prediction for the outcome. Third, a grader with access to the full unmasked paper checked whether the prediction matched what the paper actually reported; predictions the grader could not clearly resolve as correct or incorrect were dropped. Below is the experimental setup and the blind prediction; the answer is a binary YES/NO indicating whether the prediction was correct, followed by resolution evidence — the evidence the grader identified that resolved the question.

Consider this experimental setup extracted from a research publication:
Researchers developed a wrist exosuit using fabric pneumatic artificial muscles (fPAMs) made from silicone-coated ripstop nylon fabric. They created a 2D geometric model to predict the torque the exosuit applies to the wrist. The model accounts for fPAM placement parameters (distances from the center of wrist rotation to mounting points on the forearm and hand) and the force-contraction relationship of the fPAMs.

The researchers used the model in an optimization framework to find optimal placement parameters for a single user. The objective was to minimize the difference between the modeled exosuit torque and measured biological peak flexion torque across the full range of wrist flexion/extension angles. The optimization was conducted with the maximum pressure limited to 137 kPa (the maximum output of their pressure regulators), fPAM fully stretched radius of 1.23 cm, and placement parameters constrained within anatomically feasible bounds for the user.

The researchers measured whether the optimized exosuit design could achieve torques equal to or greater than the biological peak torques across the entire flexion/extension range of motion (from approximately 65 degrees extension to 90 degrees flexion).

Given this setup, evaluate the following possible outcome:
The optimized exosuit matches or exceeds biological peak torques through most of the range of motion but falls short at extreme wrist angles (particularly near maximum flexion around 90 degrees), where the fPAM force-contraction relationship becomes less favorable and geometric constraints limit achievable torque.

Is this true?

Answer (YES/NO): NO